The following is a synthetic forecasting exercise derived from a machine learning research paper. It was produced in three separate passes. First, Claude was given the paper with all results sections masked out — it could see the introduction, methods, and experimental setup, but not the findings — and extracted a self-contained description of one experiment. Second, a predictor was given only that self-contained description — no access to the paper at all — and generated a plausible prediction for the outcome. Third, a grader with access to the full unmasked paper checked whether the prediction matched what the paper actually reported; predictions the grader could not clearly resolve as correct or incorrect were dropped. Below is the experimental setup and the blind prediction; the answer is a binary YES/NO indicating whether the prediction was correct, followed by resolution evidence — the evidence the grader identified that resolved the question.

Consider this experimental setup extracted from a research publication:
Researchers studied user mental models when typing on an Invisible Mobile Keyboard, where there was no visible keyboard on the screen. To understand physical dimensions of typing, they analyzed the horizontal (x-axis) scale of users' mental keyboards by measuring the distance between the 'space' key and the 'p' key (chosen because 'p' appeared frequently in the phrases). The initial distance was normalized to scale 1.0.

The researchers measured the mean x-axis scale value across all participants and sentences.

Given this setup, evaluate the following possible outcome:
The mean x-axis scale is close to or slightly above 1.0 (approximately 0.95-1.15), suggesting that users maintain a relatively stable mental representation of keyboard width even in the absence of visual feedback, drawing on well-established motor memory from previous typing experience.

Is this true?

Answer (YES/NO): YES